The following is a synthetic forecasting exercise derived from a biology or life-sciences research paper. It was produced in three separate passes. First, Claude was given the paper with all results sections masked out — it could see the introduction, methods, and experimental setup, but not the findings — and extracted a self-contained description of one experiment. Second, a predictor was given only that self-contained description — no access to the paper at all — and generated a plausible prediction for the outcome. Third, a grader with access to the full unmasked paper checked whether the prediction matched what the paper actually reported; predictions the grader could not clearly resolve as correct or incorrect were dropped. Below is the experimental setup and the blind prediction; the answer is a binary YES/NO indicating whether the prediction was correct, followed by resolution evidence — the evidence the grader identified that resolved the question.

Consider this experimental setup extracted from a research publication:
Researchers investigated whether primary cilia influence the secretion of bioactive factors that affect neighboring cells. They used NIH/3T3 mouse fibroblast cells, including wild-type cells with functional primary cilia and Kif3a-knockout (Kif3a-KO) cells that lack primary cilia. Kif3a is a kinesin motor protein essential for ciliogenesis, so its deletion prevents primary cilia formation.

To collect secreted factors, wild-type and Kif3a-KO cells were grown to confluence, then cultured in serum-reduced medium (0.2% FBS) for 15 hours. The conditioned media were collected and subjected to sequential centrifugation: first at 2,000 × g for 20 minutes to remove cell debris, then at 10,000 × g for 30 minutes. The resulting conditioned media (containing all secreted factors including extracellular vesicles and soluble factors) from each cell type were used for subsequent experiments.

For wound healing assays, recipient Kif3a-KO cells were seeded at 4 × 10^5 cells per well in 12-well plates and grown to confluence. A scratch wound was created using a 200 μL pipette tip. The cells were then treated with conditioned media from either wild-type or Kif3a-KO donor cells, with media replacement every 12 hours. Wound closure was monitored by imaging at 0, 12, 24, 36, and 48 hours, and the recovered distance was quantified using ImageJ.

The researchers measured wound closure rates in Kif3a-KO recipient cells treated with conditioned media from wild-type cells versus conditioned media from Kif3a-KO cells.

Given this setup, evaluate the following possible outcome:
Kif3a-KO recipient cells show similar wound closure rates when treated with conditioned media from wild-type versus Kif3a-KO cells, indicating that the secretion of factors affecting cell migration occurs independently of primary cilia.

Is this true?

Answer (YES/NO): NO